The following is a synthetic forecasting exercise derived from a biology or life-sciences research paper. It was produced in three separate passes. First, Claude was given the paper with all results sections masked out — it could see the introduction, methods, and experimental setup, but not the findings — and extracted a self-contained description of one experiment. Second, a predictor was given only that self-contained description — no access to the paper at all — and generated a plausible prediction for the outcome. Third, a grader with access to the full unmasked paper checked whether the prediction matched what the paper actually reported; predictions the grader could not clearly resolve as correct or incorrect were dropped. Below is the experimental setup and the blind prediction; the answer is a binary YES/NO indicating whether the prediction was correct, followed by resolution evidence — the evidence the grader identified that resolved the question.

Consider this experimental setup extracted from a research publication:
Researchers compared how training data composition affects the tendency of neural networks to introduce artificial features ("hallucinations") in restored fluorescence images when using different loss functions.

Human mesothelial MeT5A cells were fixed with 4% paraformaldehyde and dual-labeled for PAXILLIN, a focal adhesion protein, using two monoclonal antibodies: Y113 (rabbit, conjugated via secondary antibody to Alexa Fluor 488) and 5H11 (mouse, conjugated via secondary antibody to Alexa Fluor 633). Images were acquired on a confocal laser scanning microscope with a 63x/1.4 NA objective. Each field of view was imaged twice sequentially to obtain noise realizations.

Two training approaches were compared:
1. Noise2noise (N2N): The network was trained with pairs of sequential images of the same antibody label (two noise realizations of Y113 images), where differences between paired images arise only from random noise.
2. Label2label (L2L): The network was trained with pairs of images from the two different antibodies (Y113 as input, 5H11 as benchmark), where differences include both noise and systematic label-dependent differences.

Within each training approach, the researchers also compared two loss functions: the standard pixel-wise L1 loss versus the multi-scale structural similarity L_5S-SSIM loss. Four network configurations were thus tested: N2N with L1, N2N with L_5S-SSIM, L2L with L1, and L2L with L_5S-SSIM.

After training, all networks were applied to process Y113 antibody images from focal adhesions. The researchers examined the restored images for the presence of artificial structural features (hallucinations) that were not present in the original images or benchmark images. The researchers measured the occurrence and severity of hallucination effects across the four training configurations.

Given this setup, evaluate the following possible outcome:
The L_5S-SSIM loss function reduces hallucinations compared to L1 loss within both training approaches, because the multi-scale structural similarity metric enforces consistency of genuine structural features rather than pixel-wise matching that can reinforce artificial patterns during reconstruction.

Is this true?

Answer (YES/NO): NO